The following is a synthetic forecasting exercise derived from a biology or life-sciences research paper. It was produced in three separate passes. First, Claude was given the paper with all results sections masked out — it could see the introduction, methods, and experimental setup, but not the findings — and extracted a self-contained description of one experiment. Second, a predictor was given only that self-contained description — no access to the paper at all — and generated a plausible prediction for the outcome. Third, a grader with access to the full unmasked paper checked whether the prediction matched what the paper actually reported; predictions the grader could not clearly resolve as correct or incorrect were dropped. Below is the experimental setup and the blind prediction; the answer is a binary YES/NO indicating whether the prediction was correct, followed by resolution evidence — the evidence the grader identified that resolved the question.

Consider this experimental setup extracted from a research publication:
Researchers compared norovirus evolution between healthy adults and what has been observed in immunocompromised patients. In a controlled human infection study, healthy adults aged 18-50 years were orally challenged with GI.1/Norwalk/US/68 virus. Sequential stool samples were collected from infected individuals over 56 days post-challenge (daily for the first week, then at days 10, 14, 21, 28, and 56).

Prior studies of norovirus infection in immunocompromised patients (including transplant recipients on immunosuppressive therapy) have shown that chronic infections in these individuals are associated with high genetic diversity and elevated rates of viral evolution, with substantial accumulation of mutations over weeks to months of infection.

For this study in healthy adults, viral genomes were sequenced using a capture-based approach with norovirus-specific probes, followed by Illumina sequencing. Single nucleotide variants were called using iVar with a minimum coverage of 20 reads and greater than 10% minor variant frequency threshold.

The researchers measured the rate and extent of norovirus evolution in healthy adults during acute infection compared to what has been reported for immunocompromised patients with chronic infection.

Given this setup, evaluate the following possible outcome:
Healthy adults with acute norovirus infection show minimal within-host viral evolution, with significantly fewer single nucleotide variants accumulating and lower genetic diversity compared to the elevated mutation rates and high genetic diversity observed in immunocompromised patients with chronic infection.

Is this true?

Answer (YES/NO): NO